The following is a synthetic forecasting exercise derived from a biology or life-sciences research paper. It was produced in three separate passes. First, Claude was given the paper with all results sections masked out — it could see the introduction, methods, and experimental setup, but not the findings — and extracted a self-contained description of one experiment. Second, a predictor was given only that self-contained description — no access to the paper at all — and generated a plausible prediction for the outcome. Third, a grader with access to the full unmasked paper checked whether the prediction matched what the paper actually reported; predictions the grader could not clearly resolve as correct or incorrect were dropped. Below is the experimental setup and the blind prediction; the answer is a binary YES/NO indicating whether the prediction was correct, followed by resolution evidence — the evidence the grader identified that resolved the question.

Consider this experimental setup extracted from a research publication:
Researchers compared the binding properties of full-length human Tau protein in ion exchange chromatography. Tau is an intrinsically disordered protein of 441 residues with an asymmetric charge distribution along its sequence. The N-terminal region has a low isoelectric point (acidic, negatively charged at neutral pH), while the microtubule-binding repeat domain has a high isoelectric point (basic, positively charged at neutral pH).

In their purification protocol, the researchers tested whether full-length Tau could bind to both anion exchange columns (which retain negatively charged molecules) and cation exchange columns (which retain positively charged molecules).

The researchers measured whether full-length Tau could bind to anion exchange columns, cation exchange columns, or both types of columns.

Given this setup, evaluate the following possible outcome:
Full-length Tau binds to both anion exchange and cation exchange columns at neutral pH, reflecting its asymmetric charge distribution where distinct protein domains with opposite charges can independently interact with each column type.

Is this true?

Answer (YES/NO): YES